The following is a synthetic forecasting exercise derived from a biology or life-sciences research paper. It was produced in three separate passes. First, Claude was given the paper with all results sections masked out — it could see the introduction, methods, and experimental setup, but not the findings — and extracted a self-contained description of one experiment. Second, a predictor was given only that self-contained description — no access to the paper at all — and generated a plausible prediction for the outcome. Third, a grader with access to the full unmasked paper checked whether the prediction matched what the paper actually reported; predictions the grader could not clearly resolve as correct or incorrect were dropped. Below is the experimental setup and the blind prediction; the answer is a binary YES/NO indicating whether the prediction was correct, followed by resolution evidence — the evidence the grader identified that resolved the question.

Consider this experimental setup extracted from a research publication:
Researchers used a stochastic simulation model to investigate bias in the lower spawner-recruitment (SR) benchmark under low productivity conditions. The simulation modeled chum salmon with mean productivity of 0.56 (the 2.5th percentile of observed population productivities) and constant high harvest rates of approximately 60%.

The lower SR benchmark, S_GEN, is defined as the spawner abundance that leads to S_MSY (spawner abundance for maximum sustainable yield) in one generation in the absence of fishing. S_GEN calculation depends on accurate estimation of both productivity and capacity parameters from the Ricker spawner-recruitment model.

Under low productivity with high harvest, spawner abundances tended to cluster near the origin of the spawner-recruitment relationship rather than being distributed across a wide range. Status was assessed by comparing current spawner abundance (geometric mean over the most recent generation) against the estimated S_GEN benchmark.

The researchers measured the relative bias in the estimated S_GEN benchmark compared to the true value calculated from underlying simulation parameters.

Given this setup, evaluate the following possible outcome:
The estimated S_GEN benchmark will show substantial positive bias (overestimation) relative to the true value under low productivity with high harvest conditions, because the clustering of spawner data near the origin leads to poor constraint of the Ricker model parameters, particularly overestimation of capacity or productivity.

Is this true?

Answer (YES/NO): NO